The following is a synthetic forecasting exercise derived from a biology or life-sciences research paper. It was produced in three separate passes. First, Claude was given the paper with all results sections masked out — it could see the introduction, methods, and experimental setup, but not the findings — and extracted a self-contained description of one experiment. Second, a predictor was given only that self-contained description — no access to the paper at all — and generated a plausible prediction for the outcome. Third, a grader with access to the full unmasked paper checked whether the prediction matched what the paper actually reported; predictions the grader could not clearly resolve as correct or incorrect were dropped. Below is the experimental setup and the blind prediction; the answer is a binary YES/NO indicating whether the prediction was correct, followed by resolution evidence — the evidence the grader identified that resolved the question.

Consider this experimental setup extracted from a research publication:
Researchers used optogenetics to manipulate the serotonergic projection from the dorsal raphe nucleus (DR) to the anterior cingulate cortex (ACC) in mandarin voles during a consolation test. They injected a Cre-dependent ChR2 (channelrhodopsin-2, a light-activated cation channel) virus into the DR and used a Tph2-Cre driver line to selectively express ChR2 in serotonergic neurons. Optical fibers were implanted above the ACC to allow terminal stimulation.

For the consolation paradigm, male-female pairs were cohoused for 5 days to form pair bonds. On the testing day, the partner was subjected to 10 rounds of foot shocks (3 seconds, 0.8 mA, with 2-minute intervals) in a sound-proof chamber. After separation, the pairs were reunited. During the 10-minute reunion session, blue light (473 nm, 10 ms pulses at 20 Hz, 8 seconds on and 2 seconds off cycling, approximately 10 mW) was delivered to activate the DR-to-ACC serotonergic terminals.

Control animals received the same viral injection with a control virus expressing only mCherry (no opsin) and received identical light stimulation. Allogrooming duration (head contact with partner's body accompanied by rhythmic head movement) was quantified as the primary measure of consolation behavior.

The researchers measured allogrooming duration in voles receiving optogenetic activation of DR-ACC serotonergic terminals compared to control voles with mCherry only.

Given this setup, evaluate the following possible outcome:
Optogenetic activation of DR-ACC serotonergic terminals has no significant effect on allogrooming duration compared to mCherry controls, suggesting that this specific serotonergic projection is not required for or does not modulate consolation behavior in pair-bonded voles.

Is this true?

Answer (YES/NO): YES